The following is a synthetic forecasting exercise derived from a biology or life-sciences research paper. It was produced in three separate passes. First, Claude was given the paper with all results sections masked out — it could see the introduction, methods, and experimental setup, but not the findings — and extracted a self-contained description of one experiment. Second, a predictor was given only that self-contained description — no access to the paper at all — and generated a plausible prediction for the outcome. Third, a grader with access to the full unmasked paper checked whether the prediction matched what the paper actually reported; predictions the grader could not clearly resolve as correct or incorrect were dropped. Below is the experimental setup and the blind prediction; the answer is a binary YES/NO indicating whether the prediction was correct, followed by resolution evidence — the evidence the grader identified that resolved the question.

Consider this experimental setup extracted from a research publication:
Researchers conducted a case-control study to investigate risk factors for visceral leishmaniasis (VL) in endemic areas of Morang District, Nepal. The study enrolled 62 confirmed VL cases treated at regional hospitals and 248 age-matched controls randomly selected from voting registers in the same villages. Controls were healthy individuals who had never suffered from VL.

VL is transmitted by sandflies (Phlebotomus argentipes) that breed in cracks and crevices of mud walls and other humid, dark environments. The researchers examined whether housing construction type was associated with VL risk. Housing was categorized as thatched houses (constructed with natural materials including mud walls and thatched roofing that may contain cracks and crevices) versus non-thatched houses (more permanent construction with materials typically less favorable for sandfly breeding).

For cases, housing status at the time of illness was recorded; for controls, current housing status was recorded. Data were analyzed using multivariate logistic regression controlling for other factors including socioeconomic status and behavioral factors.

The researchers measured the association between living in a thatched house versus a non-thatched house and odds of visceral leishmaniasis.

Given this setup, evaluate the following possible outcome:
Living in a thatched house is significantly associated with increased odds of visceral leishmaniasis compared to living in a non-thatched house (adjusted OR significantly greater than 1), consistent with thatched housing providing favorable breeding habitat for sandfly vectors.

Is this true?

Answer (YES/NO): YES